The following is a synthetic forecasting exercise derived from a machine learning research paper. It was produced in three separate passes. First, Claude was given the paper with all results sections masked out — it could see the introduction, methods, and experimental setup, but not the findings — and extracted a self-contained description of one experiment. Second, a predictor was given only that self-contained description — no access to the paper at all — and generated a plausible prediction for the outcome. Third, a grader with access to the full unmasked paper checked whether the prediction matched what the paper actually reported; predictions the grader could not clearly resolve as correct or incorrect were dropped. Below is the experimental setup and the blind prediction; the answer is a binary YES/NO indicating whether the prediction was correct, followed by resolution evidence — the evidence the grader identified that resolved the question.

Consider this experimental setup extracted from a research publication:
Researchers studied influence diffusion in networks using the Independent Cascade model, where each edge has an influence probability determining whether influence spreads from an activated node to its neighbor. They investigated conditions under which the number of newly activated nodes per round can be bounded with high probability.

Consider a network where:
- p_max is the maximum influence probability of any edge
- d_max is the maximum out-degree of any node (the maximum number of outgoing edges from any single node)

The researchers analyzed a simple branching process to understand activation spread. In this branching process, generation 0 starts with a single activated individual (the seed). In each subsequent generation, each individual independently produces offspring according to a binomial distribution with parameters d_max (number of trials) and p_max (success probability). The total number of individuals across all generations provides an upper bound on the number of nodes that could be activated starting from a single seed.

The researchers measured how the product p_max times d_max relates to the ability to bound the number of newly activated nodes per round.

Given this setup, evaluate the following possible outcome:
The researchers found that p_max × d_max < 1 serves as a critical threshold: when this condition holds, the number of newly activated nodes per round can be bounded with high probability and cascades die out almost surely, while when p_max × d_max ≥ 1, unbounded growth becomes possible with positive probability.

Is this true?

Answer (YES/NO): NO